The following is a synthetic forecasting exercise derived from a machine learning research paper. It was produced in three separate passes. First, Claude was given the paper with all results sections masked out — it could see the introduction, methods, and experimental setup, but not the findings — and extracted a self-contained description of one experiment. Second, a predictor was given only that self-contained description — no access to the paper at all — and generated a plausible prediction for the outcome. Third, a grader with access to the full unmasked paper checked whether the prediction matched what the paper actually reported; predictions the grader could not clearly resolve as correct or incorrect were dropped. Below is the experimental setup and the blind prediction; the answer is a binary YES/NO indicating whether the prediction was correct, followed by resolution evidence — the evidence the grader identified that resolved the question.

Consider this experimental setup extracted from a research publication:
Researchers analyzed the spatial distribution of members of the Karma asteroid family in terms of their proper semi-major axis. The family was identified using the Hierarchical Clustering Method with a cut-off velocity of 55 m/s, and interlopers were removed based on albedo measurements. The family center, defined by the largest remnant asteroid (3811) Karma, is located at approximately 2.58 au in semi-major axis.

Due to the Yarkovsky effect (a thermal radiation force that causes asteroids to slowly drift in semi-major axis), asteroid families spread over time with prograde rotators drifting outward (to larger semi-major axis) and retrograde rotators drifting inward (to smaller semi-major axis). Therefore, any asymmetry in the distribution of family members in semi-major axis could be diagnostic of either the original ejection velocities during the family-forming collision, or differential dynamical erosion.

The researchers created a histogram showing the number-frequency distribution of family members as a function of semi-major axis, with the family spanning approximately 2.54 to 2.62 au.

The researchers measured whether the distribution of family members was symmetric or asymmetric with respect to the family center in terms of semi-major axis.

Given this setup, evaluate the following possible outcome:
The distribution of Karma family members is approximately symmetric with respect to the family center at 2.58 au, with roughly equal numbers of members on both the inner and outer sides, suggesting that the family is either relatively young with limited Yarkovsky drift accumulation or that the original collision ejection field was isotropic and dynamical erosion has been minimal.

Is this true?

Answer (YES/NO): NO